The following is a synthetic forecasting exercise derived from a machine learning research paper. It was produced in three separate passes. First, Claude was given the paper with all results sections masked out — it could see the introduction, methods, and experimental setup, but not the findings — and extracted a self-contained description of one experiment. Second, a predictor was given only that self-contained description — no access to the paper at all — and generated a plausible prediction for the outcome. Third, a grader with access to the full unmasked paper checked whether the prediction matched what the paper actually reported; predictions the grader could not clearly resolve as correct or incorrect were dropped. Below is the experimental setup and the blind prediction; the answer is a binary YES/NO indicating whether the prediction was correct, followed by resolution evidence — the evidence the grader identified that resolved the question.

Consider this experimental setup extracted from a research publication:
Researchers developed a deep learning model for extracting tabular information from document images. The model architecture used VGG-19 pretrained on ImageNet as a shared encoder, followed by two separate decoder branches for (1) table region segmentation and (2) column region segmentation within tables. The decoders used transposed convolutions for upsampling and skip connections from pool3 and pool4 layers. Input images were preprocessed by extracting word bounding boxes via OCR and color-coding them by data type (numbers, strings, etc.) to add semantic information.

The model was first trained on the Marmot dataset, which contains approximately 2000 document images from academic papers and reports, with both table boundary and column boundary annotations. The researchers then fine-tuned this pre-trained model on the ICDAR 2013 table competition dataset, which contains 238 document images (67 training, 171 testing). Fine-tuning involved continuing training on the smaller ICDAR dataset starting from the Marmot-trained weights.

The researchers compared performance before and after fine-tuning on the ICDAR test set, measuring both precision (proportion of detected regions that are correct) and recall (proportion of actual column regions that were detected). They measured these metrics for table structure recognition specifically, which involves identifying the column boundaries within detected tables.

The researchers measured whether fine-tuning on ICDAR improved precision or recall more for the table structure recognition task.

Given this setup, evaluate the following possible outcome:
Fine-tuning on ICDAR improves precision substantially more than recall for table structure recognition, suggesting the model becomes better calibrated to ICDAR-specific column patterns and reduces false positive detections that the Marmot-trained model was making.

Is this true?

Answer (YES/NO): YES